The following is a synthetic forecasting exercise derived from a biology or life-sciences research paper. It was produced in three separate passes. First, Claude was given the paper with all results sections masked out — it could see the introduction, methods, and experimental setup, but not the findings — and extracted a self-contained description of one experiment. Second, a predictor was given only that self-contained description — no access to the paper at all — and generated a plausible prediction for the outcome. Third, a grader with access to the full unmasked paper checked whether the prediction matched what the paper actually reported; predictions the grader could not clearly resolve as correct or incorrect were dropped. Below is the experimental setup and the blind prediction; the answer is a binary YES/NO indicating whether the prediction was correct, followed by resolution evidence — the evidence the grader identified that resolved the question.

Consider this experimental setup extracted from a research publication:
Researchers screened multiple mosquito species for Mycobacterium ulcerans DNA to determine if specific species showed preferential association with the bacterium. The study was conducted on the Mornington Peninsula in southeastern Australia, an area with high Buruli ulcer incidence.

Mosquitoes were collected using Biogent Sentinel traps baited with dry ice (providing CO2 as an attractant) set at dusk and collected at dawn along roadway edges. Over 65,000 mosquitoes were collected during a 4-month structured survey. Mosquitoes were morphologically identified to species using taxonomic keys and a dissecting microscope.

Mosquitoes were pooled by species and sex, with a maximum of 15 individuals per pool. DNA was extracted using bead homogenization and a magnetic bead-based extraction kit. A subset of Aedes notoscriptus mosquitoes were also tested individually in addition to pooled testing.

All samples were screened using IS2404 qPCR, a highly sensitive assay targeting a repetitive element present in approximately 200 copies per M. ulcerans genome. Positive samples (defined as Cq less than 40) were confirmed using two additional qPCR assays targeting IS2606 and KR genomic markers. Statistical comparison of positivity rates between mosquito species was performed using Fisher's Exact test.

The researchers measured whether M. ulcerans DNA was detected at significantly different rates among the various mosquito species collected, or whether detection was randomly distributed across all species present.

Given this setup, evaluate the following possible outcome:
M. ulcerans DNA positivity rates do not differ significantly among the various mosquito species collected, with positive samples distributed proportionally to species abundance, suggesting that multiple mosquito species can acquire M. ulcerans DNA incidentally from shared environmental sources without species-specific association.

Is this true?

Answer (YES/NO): NO